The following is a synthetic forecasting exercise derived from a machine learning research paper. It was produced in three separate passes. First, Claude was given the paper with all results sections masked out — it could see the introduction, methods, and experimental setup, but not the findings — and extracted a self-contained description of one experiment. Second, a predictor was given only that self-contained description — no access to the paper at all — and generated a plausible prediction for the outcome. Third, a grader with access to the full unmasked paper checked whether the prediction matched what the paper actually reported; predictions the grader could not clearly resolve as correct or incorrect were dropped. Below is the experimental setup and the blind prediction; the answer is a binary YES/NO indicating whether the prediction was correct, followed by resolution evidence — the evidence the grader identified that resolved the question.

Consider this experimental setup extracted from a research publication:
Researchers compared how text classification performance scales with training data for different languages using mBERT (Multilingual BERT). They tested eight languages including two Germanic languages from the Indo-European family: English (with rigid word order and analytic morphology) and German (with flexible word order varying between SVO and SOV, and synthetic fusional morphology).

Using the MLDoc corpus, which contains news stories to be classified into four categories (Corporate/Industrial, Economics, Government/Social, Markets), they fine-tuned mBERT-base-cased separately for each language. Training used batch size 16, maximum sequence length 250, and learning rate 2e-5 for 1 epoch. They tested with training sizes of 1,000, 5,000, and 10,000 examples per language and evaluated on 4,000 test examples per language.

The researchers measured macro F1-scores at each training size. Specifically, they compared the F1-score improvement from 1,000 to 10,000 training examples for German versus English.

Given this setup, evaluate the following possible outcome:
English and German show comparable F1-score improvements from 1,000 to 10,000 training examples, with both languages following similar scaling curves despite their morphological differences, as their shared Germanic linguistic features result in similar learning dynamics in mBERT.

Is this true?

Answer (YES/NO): NO